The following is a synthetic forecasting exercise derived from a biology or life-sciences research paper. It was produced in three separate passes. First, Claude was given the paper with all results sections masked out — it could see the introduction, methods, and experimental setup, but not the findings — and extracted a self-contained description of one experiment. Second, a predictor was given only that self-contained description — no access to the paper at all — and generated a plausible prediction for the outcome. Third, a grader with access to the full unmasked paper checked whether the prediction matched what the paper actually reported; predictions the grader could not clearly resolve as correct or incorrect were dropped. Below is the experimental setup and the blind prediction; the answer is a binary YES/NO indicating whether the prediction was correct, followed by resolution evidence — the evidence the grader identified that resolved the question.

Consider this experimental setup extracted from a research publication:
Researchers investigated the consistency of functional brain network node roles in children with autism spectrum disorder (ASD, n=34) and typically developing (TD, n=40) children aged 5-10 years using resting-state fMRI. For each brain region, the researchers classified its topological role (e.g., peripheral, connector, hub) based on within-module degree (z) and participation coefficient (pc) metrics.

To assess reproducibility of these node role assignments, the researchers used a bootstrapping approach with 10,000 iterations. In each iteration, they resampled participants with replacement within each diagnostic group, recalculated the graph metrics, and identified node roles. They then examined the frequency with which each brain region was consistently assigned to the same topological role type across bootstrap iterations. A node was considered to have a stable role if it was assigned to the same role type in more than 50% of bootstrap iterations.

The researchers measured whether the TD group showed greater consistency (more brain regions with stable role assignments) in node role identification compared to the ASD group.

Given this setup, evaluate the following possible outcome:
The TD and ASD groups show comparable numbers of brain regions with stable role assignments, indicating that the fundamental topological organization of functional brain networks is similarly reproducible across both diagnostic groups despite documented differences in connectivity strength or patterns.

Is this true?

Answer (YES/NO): NO